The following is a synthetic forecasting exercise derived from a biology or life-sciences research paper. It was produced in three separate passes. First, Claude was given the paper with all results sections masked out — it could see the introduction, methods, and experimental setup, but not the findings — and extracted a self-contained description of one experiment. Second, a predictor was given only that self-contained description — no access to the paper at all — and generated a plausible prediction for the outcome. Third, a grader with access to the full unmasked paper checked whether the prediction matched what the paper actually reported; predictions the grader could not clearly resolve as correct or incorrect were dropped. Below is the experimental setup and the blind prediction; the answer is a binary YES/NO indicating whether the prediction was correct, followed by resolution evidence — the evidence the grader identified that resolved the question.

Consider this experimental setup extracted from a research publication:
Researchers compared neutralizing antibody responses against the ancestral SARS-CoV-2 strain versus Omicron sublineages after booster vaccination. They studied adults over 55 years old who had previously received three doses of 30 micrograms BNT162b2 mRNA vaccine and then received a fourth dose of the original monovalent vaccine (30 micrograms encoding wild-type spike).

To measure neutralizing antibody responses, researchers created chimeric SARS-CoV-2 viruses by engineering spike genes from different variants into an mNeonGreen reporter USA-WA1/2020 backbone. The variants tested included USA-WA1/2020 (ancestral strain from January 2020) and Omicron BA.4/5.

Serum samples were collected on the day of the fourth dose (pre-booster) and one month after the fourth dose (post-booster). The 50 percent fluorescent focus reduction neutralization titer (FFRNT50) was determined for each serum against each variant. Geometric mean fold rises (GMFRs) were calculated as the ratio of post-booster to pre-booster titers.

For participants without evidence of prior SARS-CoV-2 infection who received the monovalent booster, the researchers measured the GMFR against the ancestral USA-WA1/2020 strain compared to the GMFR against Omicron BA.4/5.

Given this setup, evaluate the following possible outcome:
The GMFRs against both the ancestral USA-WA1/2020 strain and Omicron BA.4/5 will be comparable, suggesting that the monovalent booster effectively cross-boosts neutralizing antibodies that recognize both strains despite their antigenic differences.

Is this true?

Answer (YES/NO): NO